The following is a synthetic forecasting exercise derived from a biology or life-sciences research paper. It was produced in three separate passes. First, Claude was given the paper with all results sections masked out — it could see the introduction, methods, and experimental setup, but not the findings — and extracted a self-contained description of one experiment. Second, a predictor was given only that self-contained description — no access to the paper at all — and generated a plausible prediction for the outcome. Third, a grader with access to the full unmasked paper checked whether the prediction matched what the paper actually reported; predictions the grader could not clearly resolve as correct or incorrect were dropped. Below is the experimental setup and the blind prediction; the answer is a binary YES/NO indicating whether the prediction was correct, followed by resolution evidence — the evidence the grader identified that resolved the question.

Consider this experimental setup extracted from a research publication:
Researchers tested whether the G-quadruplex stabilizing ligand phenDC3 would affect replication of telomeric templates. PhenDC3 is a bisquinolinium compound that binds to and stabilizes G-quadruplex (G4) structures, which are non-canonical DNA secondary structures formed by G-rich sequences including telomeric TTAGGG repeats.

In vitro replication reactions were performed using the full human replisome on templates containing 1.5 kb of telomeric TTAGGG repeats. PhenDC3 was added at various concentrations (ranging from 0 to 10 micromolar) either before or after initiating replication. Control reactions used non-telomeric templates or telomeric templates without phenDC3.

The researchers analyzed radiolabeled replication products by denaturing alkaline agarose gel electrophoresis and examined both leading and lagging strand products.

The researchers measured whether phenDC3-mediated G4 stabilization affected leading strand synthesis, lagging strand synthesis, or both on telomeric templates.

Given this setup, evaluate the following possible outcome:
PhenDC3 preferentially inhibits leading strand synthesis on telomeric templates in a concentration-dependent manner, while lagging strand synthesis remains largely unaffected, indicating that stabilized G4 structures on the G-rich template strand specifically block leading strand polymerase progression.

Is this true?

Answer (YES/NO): NO